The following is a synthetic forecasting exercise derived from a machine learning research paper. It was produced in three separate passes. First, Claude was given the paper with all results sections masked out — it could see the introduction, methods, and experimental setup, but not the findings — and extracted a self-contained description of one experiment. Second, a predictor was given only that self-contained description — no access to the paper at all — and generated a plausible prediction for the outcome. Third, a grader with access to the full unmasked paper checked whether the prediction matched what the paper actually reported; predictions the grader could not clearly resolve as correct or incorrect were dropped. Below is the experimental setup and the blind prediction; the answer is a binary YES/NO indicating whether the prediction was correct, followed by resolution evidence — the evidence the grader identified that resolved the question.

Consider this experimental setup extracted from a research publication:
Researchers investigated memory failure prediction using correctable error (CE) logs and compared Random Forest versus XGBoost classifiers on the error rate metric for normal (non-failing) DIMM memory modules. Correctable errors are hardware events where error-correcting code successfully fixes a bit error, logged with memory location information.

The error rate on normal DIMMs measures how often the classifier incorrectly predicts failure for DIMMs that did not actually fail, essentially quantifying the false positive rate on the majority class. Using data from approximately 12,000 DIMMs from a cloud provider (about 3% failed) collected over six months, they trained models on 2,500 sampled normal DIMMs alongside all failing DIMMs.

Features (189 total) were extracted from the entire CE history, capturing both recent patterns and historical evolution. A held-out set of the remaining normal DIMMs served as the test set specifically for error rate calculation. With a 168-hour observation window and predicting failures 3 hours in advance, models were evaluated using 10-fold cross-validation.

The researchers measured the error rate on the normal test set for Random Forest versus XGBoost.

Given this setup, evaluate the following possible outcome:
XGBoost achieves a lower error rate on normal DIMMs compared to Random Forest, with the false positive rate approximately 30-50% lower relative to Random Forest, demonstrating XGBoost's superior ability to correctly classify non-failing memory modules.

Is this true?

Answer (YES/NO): NO